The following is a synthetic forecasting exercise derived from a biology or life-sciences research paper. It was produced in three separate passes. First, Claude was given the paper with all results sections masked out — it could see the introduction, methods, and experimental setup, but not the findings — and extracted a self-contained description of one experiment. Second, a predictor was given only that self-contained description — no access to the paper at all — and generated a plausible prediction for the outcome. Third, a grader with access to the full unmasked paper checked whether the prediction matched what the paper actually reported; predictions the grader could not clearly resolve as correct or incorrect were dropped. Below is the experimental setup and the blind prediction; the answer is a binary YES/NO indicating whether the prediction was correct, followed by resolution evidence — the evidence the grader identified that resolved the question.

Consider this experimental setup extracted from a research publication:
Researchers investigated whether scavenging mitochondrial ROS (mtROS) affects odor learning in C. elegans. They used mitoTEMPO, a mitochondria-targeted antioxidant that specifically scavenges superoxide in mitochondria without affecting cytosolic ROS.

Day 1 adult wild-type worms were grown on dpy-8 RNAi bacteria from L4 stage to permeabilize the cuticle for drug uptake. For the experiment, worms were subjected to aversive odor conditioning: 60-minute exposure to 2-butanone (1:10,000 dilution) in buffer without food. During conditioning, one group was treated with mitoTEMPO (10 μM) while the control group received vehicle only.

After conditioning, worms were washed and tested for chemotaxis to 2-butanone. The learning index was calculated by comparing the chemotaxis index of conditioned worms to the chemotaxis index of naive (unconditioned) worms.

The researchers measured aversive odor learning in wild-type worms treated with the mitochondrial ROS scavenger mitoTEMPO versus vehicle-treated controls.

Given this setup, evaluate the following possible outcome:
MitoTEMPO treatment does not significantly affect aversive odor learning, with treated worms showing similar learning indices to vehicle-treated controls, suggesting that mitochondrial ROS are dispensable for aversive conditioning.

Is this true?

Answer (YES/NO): NO